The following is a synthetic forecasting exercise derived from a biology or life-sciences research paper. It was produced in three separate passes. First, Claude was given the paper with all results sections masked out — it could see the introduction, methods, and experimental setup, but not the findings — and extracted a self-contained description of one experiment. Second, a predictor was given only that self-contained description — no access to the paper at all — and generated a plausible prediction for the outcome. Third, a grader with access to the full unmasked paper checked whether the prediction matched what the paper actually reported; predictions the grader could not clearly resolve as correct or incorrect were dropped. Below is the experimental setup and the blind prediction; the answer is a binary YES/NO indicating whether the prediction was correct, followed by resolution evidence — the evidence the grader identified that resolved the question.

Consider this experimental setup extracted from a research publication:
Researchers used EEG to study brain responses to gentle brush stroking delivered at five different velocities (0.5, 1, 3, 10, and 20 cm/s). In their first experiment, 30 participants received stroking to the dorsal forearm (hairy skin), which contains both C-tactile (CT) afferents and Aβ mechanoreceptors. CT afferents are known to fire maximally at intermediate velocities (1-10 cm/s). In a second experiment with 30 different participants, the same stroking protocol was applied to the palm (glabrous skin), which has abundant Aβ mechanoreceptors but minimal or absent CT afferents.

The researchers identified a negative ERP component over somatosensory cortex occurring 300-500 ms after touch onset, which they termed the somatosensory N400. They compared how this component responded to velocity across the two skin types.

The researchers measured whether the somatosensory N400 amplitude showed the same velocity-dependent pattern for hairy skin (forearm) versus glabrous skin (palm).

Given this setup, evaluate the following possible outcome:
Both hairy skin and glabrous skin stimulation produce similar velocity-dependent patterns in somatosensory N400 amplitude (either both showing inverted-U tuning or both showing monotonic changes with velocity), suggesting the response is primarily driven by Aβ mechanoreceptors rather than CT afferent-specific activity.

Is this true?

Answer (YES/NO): NO